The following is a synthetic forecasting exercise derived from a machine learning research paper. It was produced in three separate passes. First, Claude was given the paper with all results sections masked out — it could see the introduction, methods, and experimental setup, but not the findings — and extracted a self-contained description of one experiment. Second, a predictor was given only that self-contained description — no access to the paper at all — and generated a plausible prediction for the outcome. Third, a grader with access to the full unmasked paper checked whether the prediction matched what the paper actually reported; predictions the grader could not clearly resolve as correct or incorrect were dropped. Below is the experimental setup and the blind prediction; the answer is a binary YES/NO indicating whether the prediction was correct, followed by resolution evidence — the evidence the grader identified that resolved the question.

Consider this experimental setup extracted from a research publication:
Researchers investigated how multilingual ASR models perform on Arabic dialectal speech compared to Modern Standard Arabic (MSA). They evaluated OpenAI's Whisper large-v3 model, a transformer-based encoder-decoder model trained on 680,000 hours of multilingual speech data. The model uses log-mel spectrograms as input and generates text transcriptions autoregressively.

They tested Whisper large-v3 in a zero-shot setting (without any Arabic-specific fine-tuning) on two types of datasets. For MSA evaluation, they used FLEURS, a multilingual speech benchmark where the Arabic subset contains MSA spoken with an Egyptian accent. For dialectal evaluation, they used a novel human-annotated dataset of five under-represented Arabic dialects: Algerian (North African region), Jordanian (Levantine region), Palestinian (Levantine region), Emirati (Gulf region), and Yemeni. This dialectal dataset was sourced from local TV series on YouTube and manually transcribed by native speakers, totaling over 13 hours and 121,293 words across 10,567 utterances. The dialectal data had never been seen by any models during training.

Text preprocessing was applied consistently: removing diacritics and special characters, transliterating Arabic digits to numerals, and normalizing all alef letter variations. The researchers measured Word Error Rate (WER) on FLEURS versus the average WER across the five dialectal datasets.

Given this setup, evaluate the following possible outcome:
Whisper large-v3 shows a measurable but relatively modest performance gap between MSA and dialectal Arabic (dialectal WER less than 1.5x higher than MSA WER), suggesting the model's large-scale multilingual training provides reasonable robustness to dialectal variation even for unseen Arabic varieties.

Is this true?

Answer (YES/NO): NO